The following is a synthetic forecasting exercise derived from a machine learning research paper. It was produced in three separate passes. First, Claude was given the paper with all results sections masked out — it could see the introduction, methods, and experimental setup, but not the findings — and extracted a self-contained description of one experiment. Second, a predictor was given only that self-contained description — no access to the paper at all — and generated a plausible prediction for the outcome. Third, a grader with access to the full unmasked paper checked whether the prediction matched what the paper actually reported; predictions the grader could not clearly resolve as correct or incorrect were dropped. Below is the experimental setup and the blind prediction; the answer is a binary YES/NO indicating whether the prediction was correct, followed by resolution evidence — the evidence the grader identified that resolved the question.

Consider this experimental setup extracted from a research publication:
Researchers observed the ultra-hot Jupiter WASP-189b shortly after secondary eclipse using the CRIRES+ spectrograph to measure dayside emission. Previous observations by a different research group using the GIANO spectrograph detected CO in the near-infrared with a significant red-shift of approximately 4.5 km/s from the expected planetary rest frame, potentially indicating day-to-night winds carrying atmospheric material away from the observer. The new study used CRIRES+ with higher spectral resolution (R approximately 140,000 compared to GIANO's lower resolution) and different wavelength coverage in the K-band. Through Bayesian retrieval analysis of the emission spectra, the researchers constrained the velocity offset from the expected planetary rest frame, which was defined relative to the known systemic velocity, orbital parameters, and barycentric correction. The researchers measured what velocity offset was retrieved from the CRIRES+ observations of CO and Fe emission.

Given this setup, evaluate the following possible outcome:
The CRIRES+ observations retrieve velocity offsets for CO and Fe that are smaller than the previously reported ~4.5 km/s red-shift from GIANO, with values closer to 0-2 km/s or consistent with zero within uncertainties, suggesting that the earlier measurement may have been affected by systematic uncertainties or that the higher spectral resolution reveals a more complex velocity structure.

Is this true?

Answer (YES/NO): NO